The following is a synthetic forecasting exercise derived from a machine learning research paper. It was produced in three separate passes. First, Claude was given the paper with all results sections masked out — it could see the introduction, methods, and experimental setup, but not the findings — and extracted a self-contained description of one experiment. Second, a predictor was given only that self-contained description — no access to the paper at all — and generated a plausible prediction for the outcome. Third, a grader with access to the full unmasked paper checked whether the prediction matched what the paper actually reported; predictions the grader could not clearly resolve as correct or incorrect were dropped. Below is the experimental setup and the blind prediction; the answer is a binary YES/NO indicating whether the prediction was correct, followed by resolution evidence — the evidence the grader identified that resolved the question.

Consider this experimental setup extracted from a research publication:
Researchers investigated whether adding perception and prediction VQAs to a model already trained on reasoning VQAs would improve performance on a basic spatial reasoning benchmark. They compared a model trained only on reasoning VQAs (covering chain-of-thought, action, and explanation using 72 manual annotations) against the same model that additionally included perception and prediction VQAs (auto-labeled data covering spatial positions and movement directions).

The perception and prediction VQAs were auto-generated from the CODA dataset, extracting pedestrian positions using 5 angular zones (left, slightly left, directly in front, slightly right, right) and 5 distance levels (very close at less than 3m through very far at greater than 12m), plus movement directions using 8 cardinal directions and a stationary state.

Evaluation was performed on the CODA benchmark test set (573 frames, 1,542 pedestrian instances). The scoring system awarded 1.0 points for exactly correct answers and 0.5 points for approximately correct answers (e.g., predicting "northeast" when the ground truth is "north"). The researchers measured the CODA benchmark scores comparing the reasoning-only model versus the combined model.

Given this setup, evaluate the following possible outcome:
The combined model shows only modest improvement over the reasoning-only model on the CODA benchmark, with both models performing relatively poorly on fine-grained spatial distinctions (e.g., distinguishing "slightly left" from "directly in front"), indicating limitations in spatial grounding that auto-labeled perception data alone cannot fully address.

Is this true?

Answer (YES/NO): NO